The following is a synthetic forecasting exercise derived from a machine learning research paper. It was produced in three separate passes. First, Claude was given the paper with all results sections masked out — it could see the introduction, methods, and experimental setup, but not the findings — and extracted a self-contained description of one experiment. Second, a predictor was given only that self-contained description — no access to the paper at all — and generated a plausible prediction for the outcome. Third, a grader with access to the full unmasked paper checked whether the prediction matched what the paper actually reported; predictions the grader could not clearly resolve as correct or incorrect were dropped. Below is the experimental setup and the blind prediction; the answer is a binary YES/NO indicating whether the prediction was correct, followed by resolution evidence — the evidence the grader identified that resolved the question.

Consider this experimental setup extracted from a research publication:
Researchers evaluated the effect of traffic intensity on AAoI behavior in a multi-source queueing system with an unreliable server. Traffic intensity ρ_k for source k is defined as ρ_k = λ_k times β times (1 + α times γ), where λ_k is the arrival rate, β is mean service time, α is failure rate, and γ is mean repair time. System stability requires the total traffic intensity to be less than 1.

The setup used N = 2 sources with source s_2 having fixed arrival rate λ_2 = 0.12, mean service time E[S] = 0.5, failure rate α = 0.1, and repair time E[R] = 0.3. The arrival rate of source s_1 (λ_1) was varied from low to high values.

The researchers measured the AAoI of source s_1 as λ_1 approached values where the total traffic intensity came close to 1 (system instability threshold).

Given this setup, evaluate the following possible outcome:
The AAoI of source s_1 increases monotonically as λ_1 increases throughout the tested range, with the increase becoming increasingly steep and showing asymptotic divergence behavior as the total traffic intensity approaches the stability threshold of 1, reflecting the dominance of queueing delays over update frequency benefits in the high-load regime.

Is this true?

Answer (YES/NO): YES